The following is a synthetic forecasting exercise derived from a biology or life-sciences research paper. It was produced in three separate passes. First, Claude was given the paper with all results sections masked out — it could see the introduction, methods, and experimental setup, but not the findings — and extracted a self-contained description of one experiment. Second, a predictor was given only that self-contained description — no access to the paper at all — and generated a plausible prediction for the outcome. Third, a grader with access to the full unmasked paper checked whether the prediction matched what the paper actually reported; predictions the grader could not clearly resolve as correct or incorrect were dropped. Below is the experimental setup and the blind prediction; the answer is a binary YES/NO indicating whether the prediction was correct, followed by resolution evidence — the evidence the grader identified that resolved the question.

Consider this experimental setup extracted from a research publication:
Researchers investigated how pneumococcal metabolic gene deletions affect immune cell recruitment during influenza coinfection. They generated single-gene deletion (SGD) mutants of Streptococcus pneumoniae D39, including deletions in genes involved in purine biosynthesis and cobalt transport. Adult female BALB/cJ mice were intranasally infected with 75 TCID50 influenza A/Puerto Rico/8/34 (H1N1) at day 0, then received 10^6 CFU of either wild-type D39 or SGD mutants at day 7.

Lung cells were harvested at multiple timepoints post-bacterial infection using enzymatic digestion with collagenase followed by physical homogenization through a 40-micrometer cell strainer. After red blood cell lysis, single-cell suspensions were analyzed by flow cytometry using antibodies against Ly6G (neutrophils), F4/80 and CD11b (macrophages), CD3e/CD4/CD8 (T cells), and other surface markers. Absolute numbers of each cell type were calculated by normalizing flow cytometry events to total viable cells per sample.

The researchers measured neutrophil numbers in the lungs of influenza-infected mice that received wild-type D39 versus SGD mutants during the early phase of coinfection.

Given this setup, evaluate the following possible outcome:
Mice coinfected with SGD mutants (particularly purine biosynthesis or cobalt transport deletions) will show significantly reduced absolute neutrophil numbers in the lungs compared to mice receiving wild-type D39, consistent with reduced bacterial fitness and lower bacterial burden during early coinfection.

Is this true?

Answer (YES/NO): NO